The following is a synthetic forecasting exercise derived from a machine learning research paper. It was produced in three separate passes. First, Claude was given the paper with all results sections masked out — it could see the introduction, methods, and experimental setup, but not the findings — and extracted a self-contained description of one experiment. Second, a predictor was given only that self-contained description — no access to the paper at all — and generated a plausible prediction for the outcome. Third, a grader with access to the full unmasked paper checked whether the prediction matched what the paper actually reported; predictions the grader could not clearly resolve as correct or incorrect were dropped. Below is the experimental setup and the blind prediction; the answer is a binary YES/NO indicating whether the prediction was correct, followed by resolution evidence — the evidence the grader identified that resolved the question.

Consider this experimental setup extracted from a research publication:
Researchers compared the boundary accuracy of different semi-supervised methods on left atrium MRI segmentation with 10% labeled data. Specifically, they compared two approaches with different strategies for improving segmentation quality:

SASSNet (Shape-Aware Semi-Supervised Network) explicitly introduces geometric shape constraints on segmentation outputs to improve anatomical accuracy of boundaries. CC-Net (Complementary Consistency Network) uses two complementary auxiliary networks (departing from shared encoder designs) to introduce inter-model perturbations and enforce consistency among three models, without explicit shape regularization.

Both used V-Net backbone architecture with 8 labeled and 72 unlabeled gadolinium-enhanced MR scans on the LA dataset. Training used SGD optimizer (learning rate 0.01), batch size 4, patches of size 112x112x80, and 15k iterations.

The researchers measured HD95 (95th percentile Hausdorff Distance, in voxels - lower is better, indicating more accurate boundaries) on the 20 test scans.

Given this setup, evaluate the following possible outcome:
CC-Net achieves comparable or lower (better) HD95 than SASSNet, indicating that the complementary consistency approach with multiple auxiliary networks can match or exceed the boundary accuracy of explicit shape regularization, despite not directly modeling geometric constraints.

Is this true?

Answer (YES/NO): YES